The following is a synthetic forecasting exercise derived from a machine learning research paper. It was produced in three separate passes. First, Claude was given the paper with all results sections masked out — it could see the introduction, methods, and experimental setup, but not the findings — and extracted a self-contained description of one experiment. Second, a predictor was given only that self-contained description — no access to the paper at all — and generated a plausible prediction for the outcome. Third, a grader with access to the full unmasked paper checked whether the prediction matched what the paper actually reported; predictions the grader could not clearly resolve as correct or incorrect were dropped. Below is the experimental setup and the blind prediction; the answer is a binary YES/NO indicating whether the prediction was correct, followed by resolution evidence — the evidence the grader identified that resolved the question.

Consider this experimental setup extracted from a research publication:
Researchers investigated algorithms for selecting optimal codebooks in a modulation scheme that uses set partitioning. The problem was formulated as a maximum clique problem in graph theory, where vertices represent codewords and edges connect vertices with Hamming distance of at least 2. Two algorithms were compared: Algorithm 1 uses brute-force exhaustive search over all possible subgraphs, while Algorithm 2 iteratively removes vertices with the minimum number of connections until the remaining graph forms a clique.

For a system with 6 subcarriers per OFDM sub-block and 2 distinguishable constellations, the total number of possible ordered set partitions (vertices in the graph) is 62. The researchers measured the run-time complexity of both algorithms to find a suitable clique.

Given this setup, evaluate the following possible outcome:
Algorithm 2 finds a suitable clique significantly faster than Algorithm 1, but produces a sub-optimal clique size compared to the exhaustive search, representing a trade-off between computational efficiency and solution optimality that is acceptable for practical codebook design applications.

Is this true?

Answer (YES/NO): NO